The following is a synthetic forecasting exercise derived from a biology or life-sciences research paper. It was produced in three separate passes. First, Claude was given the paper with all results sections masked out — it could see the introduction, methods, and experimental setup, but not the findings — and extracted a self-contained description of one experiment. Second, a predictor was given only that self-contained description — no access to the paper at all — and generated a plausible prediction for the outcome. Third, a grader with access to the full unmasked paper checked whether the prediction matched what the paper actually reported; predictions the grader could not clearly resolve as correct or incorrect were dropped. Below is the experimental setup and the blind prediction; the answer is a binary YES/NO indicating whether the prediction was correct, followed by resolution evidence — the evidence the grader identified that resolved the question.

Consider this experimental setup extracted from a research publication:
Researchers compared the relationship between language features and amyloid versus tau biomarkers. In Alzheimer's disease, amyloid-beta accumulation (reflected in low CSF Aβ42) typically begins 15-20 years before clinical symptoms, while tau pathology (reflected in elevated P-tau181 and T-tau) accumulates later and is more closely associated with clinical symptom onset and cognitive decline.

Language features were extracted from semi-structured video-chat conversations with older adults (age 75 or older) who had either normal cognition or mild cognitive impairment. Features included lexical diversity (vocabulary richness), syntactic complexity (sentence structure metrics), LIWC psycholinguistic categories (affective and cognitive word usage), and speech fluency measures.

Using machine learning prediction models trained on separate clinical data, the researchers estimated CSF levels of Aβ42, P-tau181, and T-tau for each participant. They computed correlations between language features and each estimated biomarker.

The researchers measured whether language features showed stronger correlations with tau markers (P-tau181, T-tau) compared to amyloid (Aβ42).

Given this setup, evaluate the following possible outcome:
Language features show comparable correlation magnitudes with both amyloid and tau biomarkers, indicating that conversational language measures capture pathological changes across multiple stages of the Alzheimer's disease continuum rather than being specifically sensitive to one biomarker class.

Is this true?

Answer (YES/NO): YES